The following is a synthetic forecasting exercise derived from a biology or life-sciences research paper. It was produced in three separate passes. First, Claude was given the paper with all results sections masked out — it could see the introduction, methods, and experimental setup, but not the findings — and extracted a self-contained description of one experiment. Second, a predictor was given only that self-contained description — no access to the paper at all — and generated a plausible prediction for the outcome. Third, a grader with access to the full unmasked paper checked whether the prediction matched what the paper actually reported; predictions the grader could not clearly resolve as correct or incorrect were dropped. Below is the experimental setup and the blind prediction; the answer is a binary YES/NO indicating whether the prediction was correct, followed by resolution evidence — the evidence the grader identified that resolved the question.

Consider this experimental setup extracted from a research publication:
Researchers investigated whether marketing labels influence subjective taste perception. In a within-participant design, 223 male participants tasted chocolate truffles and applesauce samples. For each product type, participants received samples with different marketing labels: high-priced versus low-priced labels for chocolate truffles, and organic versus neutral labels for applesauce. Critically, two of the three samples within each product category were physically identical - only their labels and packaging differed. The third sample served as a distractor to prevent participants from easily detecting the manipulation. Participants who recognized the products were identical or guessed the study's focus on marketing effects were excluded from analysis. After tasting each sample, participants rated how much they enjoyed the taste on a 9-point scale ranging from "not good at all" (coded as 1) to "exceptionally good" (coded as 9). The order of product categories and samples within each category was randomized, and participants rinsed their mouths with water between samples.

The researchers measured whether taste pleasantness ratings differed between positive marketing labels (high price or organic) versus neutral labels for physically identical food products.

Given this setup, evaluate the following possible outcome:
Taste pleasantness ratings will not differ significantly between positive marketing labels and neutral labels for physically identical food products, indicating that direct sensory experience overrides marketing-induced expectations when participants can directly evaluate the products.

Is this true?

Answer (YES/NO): NO